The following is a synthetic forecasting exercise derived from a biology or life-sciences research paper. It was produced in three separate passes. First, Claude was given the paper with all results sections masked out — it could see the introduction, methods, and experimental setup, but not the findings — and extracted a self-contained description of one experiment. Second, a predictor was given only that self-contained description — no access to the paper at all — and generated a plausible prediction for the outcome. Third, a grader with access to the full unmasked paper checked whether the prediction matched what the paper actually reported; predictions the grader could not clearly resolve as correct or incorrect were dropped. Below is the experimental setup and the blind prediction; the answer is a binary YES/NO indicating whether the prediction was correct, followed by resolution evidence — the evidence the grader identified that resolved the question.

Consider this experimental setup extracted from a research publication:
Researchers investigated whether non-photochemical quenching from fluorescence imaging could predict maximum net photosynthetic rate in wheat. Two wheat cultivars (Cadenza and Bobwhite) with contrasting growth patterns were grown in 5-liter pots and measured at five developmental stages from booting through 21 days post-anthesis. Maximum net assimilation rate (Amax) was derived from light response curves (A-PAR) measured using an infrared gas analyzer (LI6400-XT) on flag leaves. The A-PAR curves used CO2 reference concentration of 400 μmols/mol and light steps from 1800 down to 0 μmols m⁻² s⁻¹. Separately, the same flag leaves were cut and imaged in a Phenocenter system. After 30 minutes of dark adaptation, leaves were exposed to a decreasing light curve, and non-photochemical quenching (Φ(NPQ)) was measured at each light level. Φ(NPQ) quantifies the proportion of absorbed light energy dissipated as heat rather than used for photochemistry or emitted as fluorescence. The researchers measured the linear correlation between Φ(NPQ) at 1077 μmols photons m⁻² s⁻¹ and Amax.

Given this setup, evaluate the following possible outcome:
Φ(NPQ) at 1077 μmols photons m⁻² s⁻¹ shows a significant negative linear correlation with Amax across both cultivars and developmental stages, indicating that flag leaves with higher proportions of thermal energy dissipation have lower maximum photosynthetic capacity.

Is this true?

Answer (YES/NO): NO